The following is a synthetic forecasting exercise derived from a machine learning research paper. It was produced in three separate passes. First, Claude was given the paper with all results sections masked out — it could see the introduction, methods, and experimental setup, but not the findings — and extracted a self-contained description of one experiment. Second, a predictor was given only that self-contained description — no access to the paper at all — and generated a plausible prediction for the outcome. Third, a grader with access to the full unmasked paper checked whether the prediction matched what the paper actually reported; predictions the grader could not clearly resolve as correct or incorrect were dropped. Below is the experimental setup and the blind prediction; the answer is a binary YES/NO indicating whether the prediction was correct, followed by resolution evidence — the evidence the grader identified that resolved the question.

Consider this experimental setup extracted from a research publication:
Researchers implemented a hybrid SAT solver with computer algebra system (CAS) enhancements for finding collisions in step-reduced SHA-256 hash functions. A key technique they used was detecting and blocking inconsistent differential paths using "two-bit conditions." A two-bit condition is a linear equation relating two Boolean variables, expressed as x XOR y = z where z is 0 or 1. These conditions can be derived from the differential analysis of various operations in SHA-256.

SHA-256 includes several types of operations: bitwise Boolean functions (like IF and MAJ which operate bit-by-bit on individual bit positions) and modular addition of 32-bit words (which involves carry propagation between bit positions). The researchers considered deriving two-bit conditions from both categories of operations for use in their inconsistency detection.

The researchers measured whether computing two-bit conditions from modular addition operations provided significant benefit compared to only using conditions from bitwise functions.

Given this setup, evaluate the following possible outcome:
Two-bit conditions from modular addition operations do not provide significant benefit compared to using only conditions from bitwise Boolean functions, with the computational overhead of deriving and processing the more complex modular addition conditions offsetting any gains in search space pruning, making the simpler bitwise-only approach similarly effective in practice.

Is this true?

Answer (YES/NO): NO